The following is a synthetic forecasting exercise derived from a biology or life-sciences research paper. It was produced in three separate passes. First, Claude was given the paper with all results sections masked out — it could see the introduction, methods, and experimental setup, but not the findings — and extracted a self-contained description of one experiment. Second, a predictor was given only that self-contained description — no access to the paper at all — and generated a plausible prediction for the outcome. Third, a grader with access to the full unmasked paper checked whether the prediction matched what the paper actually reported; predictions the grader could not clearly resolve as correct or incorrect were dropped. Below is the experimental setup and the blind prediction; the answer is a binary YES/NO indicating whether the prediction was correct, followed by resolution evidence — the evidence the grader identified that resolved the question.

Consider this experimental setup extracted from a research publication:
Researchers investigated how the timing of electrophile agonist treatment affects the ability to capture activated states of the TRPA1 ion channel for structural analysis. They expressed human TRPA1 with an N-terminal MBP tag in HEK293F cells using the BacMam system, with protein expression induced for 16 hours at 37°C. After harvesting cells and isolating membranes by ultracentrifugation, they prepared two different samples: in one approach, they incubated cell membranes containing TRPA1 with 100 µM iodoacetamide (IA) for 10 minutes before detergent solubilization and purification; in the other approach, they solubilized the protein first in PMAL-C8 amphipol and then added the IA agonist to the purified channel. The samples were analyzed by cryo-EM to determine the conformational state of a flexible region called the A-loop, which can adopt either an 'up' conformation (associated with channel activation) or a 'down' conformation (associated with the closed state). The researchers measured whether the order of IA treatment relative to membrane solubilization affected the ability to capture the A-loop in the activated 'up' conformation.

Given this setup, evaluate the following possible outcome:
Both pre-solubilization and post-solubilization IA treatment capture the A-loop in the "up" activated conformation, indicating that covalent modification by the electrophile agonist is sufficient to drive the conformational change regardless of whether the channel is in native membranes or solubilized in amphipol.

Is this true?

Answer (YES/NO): NO